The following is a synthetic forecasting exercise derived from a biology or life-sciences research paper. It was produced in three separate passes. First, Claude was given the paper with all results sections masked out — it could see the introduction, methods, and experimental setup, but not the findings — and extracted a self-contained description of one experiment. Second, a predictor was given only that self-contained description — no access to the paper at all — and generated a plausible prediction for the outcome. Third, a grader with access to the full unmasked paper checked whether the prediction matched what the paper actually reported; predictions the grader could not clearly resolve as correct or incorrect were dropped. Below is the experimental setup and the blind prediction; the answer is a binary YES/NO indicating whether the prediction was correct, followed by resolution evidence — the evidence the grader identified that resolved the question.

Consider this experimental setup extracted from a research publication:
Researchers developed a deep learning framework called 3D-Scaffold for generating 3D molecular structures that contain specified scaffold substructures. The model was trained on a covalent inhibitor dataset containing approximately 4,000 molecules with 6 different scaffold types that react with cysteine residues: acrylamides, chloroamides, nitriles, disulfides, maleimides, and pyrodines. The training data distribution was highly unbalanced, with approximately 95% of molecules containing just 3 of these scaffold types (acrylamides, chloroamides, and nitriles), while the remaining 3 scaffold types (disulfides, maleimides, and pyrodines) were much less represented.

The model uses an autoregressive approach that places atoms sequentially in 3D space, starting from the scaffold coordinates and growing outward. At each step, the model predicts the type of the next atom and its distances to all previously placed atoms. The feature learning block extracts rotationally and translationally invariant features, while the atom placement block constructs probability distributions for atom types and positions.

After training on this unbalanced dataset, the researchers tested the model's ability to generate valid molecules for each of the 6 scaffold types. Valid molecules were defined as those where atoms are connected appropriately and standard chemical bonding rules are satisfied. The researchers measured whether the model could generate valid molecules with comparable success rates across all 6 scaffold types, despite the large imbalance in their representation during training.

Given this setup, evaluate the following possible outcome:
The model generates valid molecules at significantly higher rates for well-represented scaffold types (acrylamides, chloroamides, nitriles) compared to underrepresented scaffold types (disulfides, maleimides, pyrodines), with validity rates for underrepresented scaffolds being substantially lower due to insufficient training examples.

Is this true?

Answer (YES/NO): NO